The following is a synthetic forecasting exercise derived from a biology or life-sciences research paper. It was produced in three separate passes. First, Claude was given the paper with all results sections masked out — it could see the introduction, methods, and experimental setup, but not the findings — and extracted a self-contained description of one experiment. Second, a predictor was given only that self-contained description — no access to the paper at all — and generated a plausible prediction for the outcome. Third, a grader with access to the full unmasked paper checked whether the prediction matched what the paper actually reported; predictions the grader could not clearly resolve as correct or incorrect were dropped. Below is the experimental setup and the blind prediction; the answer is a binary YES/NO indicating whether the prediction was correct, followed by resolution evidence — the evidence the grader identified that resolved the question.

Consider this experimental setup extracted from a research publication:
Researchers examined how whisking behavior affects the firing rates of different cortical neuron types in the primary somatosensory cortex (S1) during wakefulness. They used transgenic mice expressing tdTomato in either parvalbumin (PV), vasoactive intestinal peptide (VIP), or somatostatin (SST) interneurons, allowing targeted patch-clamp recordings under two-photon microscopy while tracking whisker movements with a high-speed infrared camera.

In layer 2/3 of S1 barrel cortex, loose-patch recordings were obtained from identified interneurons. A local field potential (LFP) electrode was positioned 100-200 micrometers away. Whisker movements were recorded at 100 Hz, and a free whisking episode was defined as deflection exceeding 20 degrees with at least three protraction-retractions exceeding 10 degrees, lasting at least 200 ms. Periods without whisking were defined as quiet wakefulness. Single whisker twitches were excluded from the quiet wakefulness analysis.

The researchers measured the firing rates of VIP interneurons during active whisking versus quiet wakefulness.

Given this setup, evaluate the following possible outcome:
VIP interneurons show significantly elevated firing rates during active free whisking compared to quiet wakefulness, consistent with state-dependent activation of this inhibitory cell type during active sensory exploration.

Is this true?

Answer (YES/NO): YES